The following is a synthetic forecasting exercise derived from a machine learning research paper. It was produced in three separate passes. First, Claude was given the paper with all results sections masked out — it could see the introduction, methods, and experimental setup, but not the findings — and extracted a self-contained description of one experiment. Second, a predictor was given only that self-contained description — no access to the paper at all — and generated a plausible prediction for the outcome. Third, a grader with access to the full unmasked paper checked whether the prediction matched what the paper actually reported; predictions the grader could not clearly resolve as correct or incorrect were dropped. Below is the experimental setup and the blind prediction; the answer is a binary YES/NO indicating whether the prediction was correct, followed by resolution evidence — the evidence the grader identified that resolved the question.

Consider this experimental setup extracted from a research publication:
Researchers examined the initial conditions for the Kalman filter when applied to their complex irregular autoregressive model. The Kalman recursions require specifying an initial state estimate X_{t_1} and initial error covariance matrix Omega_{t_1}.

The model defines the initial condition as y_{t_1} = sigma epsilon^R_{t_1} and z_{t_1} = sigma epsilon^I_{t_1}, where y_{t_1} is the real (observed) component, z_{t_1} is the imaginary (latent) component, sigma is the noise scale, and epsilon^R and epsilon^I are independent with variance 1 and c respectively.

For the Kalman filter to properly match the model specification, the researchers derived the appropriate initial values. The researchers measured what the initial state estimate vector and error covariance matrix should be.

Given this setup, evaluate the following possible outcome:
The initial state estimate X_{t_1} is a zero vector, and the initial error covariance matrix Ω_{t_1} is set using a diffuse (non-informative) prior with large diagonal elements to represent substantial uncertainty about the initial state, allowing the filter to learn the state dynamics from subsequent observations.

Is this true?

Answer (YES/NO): NO